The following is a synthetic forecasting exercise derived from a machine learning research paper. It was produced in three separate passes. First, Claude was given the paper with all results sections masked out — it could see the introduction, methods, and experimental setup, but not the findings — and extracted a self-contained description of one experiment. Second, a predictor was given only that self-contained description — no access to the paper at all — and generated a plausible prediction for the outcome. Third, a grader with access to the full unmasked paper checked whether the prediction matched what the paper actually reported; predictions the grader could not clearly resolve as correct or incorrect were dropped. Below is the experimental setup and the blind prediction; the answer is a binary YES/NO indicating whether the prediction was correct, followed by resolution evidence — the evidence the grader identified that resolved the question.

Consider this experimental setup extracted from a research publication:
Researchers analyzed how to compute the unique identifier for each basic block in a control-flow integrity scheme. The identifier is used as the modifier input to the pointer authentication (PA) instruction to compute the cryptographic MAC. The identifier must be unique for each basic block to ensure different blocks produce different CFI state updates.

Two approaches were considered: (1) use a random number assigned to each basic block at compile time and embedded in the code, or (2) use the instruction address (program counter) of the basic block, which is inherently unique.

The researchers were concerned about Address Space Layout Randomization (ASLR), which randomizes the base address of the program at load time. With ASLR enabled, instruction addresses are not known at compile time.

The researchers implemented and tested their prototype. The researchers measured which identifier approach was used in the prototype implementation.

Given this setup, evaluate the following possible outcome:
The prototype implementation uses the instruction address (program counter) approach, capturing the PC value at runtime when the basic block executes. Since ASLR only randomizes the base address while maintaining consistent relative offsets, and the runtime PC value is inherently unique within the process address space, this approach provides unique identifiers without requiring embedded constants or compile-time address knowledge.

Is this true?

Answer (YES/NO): NO